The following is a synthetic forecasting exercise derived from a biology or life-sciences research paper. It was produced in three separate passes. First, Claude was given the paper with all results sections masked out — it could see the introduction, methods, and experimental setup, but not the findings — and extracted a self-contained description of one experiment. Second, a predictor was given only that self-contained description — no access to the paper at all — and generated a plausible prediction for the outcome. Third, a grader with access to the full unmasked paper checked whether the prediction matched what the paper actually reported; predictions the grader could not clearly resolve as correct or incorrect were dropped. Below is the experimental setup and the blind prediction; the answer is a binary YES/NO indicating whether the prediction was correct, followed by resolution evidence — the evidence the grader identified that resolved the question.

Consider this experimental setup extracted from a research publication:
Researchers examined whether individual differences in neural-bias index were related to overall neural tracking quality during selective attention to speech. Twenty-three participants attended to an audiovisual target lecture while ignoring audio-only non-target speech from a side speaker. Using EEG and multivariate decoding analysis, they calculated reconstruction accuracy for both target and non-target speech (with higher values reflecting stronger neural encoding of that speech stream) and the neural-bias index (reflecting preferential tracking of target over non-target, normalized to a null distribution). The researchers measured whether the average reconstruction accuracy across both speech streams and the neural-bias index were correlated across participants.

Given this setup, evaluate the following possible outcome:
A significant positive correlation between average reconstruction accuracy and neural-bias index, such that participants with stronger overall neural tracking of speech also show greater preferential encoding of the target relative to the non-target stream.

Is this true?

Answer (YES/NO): NO